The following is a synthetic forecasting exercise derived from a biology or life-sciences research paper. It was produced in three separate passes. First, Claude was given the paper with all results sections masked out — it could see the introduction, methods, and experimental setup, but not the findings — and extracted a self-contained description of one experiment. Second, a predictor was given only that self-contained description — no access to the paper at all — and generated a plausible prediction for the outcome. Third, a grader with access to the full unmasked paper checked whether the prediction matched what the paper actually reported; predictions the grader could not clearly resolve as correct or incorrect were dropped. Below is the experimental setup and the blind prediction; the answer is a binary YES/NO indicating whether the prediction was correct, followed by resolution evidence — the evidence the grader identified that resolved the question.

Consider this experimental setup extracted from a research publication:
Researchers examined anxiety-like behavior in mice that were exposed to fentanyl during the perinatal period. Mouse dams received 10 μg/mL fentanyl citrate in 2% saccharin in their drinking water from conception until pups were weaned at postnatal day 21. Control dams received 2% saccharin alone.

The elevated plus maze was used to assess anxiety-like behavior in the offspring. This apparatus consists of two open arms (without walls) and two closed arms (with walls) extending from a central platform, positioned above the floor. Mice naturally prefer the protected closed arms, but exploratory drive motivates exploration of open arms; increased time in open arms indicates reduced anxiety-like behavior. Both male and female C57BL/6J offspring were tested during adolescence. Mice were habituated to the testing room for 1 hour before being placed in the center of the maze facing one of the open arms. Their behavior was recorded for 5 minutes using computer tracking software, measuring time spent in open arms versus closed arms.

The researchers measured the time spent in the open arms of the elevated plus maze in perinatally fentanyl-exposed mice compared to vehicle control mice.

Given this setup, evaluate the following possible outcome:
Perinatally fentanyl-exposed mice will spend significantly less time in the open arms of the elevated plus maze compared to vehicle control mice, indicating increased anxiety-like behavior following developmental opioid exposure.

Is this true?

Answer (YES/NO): NO